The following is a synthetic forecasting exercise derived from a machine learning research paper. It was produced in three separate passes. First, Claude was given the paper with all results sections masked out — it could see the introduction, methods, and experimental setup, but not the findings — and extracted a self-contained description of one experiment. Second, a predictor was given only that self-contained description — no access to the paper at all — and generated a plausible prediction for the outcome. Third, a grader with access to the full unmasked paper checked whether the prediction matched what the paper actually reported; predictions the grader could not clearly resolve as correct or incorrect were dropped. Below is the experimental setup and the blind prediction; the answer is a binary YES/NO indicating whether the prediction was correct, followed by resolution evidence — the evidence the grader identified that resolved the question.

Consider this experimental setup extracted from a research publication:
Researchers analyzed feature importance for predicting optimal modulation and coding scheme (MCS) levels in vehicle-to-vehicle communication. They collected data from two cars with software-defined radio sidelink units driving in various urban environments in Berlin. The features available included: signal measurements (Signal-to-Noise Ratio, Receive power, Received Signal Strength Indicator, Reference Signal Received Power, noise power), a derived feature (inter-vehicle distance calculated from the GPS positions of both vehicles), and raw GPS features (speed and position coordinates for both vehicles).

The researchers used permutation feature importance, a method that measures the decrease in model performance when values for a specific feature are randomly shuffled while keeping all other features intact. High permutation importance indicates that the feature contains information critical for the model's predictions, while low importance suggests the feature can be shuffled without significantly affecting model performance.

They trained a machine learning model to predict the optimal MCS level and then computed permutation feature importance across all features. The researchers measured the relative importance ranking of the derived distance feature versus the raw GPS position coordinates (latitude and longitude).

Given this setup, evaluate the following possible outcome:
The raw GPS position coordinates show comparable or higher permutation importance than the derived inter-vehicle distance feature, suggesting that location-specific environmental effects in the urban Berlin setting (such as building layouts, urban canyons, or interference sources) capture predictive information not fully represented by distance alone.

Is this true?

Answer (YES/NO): NO